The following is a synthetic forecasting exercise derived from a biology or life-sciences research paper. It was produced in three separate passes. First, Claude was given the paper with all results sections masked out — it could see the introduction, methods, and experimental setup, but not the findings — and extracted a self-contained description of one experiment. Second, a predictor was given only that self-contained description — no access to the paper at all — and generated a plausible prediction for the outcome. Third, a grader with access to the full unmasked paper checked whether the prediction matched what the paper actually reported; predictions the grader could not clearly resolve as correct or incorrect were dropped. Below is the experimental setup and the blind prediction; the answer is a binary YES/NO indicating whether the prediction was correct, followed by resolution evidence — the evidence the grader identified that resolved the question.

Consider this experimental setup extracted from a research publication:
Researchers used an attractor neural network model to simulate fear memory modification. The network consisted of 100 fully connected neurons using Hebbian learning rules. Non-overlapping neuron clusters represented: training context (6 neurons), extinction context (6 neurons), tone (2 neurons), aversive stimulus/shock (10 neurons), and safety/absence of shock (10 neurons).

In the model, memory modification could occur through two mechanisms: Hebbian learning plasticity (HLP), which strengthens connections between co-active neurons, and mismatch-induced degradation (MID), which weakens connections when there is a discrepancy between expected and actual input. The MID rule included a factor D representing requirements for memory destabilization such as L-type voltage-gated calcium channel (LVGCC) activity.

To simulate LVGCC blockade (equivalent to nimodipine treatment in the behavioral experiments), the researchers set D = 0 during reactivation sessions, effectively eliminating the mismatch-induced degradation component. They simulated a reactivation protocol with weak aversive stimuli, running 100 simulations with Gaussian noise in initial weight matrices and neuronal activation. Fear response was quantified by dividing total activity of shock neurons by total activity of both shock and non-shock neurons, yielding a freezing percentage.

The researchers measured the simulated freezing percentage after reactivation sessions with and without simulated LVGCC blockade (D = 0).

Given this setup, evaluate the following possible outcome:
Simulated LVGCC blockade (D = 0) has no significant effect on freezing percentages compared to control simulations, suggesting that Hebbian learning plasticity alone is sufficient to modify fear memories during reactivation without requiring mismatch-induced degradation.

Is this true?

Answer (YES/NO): NO